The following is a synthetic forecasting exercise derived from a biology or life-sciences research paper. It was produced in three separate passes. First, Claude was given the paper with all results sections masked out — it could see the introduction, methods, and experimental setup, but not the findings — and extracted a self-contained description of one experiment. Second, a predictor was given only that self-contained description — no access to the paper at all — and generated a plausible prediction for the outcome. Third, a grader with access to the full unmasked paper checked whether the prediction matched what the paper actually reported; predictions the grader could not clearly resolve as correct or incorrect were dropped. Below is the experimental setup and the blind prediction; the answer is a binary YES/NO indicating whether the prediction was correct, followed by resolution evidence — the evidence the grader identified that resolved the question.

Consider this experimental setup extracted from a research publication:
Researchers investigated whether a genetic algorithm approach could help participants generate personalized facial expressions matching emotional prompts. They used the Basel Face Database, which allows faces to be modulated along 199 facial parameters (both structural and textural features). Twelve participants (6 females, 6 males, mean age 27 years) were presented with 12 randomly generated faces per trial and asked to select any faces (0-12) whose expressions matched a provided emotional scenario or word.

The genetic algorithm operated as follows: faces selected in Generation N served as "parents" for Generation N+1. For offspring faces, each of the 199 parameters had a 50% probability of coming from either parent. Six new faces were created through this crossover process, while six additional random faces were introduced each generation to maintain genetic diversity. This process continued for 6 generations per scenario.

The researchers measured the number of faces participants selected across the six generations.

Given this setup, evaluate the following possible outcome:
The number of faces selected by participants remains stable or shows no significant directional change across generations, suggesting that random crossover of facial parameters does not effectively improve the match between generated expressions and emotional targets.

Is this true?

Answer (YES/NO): NO